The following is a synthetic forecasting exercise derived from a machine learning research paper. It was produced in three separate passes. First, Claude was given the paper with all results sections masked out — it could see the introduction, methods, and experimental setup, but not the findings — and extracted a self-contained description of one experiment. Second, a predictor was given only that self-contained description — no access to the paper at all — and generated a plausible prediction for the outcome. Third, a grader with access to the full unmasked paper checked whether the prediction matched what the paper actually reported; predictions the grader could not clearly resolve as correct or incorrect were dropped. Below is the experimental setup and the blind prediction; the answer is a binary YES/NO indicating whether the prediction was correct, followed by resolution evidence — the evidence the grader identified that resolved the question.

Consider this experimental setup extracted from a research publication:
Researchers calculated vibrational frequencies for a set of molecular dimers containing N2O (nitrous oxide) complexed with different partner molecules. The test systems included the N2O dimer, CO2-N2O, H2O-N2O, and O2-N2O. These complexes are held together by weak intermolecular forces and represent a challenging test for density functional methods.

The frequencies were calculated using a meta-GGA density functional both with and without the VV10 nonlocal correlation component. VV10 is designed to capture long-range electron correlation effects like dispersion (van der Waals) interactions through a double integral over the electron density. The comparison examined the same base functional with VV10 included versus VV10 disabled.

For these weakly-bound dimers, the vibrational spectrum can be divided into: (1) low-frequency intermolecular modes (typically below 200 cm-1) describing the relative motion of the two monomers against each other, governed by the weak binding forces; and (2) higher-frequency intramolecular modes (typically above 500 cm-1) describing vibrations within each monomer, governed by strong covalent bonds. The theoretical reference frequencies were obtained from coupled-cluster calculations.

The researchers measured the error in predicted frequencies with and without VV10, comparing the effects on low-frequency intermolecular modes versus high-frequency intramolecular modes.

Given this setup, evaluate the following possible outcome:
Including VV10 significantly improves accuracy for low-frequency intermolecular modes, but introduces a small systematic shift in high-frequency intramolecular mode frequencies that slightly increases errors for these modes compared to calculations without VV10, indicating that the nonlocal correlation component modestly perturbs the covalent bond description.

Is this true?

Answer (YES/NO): NO